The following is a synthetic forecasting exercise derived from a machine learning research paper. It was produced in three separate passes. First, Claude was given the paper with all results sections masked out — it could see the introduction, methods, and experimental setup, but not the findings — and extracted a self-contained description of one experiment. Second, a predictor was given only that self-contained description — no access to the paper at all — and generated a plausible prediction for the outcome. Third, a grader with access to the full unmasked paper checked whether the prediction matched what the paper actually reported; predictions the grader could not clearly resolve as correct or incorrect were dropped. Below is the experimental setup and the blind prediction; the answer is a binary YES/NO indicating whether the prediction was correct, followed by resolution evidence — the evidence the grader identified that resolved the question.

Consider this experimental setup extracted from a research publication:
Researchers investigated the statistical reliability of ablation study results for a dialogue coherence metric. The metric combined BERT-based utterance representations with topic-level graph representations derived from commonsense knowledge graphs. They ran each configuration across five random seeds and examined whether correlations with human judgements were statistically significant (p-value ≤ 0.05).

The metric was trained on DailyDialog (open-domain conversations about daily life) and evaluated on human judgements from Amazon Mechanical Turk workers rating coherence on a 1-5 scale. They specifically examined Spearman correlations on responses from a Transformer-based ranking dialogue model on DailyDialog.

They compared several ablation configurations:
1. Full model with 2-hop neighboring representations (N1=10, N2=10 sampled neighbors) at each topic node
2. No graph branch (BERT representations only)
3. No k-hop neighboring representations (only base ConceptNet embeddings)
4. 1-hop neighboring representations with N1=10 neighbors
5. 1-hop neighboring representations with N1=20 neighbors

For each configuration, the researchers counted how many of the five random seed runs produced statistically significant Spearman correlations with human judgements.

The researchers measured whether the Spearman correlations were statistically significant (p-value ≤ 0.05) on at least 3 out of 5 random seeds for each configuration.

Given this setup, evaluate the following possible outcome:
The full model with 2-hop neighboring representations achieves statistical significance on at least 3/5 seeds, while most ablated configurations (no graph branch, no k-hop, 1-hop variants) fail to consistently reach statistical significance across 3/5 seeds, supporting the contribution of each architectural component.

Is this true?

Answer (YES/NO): YES